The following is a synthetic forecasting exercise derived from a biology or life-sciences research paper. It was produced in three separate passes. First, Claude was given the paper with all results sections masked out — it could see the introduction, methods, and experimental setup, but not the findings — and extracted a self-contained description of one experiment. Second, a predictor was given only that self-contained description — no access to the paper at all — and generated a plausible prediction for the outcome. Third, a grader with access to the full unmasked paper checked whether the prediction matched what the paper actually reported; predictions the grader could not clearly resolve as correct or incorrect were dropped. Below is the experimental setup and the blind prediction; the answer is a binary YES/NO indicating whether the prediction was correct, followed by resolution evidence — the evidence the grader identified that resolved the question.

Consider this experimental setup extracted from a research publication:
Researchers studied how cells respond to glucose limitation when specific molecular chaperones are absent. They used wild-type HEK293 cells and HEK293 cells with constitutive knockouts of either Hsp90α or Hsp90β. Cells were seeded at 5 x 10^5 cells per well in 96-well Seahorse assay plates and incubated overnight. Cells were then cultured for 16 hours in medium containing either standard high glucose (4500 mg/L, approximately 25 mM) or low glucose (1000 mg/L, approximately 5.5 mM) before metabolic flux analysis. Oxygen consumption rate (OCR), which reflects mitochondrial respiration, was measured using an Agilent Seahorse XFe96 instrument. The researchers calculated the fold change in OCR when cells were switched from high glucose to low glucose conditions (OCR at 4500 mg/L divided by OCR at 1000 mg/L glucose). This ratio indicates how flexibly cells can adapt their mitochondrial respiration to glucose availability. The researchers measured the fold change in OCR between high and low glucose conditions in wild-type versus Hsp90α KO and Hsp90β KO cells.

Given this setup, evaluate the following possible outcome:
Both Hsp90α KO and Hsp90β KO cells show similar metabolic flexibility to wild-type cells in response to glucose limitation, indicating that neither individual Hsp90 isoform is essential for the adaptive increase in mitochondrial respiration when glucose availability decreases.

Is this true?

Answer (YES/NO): NO